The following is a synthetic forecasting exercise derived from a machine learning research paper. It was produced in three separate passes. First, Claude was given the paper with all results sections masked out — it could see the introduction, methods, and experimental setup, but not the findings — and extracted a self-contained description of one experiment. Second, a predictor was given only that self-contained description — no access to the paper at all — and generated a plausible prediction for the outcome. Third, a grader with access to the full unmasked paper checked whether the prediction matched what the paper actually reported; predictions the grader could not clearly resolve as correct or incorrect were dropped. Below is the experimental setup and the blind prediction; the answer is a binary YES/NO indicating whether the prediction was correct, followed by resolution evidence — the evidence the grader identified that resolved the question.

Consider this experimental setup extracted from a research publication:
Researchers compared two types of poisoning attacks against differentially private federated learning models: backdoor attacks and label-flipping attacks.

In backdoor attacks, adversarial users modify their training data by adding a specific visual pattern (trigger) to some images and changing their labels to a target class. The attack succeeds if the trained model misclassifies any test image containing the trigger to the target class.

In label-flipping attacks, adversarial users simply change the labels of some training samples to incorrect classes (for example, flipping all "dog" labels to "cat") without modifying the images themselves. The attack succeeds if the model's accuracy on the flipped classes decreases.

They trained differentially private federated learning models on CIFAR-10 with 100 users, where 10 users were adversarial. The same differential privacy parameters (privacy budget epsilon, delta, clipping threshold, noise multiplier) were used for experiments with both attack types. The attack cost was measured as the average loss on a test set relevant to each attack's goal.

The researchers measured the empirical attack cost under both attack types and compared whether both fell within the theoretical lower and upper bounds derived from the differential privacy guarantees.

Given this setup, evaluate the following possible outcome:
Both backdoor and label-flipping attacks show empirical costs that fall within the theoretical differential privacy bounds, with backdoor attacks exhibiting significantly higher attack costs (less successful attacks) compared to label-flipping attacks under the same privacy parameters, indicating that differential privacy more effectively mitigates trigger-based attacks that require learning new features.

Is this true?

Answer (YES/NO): NO